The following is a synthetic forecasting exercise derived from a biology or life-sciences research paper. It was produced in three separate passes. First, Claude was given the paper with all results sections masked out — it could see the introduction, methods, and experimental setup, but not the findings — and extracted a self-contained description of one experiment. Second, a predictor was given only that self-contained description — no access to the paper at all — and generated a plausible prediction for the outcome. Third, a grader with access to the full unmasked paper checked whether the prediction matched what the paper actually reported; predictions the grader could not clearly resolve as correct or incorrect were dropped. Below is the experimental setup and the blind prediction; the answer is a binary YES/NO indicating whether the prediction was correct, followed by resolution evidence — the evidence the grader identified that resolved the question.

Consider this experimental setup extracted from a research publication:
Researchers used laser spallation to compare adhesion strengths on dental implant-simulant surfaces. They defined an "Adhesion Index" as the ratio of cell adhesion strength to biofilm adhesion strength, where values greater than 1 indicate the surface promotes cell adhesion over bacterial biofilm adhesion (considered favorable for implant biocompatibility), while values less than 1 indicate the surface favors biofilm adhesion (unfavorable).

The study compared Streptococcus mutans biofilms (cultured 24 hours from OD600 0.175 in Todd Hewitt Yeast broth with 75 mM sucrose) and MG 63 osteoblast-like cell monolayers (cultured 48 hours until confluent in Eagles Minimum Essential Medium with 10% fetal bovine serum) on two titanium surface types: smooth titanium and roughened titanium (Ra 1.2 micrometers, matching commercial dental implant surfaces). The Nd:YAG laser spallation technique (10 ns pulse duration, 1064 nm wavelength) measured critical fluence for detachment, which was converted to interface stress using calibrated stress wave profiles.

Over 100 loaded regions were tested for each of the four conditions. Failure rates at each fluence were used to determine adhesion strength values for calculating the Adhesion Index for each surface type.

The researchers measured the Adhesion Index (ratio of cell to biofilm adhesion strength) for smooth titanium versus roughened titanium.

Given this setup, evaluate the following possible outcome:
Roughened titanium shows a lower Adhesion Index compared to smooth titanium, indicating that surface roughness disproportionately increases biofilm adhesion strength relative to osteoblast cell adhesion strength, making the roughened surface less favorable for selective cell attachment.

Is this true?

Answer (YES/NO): NO